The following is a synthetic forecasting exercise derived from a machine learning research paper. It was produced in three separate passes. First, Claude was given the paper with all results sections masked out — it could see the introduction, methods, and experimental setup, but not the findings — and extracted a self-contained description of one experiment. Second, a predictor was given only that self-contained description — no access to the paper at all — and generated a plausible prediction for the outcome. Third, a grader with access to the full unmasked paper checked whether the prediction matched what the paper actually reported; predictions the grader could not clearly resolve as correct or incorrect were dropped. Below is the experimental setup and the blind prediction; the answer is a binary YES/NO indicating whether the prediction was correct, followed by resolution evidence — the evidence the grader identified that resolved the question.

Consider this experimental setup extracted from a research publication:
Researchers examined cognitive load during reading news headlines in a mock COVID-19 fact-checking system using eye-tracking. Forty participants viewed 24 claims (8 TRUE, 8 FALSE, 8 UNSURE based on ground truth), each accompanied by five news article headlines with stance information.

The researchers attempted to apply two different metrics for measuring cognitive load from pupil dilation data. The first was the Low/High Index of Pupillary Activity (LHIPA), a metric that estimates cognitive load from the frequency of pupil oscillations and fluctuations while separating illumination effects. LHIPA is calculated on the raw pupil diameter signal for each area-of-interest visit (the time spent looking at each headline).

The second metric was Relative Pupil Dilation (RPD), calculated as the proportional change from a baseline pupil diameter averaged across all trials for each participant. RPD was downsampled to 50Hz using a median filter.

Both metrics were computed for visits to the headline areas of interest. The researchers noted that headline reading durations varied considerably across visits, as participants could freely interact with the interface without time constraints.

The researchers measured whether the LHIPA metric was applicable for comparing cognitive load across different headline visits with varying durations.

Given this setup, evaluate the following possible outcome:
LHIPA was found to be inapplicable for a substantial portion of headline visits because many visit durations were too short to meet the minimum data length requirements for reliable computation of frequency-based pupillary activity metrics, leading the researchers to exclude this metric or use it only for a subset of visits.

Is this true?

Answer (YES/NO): NO